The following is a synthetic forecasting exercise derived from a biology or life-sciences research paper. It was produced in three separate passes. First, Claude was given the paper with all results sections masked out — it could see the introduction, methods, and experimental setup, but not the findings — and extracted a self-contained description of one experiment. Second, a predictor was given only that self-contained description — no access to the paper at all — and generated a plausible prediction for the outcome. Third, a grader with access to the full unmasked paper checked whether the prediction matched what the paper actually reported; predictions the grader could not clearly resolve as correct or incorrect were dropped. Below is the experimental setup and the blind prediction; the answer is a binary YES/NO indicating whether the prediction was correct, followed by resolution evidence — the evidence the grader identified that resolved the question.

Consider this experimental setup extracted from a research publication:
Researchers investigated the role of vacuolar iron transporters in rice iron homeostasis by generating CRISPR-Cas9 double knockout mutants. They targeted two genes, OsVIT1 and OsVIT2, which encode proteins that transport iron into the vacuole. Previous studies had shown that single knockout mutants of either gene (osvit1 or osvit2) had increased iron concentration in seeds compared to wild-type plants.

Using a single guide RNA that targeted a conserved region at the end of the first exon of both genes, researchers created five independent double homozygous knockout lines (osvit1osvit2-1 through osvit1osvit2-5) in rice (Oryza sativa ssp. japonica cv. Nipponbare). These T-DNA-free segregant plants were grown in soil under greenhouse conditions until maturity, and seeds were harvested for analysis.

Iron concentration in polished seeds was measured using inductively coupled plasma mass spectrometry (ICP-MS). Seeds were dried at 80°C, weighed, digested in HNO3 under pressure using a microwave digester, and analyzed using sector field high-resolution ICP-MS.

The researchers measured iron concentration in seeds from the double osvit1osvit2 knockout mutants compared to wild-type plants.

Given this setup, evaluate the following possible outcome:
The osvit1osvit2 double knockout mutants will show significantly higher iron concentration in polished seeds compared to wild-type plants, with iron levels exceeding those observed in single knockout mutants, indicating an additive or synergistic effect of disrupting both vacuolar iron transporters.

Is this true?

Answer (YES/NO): NO